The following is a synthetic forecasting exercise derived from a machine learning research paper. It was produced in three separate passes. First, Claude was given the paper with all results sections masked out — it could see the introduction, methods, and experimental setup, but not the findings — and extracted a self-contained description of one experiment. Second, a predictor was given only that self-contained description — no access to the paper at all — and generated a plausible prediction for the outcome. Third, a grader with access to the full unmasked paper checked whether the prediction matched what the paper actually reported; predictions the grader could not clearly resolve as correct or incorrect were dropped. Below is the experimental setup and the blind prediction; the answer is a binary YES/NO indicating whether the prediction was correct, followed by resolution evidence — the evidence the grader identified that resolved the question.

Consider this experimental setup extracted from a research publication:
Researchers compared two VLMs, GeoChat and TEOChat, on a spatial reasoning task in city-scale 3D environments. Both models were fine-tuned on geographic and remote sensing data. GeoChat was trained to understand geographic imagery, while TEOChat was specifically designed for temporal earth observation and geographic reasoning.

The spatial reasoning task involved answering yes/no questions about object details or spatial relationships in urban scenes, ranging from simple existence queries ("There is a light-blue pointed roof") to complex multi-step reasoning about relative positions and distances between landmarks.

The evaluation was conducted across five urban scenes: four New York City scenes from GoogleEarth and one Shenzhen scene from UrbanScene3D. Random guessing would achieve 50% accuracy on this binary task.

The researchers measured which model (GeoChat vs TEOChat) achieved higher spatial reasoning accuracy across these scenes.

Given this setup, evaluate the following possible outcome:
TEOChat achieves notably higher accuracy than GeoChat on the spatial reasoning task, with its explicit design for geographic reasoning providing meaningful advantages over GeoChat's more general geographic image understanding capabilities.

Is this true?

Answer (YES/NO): NO